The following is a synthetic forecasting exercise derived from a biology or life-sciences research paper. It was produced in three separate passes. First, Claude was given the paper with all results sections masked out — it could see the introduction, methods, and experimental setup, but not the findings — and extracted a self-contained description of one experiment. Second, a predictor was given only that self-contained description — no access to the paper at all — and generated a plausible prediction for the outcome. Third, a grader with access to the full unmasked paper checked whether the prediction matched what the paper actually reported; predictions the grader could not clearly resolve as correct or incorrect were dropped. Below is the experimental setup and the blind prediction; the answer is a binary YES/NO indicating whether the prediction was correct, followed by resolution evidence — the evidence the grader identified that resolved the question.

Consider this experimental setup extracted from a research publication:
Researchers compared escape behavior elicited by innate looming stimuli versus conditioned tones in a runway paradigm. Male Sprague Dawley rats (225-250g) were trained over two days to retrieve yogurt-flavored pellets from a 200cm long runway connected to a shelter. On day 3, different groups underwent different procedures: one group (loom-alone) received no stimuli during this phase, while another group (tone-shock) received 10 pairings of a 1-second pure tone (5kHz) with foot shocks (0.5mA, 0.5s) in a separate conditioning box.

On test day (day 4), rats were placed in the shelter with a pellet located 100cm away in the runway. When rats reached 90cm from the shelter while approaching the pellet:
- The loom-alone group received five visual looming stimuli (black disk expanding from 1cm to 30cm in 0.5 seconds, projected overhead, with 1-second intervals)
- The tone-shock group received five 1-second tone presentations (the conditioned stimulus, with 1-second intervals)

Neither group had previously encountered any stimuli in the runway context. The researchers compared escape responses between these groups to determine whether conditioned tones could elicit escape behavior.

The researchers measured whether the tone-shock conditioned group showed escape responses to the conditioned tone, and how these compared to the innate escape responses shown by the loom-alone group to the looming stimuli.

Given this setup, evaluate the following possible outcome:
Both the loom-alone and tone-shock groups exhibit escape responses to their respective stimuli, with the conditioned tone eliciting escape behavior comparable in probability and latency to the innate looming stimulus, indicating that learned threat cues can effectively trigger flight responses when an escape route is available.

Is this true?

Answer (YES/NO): YES